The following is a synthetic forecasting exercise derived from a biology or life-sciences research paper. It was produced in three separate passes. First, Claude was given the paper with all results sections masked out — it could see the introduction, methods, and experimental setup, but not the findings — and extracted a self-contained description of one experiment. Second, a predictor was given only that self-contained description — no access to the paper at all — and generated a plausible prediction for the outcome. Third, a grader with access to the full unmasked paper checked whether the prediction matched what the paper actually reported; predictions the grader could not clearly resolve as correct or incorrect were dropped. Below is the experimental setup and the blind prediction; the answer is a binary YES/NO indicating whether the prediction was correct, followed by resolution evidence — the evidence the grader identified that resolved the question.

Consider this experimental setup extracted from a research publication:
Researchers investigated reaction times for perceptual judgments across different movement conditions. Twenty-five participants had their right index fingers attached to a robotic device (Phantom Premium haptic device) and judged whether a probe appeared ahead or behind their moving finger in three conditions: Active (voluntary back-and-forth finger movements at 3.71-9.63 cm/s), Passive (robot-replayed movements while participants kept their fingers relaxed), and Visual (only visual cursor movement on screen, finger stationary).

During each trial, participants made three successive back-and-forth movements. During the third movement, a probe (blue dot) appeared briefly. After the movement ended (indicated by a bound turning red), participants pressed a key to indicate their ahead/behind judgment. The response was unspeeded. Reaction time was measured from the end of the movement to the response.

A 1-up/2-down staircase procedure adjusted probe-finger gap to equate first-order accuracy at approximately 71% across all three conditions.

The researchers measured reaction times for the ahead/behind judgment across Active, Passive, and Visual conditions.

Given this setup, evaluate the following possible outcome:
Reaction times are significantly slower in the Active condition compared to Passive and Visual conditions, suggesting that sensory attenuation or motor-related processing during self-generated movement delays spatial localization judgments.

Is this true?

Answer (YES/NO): NO